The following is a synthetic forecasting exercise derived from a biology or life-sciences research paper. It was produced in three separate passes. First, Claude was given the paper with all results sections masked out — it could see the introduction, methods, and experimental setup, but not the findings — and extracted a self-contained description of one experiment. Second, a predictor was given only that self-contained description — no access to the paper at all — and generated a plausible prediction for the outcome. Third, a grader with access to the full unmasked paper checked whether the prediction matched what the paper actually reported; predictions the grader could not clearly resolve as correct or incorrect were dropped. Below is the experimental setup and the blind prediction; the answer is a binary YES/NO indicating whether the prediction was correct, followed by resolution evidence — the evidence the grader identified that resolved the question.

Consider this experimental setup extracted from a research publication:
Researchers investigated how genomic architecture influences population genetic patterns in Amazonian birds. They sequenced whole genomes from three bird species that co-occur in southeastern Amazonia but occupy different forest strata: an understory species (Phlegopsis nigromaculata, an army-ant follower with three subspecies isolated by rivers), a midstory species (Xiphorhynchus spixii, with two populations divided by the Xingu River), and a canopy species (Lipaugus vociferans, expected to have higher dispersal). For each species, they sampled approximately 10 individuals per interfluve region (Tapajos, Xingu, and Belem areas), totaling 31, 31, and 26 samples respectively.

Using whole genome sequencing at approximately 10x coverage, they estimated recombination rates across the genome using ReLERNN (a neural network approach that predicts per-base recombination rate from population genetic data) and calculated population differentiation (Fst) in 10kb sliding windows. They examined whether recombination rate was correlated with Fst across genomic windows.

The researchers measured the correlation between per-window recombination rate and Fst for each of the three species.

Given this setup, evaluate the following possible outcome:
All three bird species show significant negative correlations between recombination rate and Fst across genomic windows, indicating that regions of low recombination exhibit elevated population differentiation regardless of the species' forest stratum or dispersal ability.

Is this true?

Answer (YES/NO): NO